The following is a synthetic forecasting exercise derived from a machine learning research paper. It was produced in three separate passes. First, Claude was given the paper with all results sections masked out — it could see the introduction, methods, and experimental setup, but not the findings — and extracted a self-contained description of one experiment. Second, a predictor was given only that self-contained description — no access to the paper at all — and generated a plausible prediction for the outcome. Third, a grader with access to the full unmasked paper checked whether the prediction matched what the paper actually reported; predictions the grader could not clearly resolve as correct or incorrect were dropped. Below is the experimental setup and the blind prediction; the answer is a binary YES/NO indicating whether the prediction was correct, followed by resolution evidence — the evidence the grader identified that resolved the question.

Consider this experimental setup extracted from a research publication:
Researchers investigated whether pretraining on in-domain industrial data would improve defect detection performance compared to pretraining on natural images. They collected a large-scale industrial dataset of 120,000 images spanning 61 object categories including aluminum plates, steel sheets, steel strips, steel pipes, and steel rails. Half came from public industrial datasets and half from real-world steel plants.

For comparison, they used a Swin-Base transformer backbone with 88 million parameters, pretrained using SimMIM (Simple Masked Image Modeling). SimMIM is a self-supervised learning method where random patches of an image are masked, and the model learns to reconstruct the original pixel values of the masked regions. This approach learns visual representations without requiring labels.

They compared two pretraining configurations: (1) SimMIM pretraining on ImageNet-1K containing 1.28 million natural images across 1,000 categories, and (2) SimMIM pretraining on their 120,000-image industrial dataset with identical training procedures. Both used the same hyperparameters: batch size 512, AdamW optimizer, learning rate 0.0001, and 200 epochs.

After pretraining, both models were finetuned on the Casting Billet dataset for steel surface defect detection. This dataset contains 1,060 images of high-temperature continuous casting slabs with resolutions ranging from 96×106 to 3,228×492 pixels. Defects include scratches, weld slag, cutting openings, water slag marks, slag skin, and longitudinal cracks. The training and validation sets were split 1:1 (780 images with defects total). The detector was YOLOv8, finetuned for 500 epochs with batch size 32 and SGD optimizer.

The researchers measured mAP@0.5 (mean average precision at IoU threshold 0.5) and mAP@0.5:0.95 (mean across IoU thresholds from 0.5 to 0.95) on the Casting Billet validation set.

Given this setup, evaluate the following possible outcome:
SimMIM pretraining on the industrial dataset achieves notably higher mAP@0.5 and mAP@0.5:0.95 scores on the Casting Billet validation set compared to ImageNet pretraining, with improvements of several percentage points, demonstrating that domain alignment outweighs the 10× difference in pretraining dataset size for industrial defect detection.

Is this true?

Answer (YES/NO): NO